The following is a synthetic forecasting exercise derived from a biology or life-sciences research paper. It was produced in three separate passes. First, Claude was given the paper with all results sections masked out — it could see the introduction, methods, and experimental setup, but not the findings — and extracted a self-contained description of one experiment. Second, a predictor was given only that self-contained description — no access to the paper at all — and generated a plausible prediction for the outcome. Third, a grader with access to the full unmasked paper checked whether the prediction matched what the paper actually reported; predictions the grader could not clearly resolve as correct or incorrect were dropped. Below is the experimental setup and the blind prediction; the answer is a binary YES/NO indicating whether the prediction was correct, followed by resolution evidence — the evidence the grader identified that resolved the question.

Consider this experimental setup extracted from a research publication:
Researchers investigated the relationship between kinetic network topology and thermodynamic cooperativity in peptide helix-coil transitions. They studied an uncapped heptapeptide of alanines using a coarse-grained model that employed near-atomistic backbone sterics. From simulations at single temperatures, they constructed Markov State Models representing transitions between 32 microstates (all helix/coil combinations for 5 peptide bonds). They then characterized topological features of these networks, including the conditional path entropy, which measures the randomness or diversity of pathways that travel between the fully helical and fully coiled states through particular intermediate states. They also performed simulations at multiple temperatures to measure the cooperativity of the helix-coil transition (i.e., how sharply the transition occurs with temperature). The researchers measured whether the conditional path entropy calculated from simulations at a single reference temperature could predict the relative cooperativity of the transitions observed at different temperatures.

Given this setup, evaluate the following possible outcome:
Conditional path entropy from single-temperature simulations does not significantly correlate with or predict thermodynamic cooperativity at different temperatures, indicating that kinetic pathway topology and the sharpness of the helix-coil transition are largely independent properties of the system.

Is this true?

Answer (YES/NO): NO